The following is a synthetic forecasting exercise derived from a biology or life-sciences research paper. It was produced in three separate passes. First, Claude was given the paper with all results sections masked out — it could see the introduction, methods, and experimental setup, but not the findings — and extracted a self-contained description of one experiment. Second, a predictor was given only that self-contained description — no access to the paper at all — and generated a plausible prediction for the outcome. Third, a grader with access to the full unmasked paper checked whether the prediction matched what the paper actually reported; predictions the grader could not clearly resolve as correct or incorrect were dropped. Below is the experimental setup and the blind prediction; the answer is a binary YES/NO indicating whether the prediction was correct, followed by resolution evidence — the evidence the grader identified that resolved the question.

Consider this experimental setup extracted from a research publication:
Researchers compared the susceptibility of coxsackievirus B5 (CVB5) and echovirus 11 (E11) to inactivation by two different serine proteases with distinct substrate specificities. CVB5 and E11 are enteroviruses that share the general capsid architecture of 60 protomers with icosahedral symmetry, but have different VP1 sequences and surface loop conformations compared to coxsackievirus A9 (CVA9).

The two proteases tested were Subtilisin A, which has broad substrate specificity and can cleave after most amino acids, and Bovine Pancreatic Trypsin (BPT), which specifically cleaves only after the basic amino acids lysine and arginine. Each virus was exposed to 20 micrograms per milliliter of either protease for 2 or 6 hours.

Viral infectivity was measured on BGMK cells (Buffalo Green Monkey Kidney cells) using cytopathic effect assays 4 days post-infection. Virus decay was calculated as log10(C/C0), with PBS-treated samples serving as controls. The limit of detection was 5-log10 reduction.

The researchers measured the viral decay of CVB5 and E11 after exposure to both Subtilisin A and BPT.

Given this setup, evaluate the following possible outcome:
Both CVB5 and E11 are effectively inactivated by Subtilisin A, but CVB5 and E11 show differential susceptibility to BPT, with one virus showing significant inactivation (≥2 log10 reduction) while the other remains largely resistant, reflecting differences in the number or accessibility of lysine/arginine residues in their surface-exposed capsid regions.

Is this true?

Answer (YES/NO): NO